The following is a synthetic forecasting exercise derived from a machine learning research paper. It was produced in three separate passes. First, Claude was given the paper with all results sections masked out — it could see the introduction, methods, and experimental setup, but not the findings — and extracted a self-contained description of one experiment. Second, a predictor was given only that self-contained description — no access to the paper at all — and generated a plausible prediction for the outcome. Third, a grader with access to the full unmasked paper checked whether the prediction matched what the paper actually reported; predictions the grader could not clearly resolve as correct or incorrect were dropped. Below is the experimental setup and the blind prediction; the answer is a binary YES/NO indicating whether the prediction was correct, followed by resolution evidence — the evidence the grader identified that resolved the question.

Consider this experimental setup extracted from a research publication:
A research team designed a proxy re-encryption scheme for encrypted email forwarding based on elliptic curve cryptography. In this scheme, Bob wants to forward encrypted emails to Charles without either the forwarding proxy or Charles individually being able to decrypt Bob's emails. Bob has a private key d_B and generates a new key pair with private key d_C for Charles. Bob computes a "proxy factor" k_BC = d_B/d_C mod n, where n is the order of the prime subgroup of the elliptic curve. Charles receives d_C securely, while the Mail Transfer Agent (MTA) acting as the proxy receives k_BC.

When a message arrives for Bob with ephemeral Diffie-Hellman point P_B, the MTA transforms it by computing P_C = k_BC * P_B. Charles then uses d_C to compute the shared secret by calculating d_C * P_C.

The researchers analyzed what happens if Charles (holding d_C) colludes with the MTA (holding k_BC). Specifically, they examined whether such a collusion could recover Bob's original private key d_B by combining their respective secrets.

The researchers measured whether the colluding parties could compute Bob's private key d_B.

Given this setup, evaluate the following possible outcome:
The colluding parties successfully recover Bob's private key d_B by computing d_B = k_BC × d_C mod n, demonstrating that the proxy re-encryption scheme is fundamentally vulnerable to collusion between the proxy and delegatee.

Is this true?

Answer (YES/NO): YES